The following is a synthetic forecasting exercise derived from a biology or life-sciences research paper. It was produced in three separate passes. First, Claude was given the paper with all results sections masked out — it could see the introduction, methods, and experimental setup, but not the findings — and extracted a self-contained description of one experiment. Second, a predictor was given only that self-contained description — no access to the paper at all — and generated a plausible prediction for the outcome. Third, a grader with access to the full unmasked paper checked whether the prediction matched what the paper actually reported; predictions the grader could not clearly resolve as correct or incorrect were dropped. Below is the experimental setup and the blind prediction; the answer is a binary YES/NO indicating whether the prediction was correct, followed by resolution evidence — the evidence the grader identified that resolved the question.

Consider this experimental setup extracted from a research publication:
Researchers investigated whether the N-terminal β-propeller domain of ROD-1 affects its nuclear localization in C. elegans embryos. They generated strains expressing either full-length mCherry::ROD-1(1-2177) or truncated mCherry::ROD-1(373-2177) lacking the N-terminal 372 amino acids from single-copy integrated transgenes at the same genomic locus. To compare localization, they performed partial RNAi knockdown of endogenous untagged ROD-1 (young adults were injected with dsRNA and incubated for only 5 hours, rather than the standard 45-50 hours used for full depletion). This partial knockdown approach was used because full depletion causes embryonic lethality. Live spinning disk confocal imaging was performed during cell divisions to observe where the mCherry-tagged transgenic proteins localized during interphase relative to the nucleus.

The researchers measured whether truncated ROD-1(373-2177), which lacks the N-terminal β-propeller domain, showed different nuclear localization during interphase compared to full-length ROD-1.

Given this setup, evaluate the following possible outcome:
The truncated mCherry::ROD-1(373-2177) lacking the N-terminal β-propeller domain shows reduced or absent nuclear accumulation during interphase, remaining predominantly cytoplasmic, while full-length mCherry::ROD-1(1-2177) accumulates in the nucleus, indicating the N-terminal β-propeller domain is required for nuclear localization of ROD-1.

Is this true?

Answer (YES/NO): NO